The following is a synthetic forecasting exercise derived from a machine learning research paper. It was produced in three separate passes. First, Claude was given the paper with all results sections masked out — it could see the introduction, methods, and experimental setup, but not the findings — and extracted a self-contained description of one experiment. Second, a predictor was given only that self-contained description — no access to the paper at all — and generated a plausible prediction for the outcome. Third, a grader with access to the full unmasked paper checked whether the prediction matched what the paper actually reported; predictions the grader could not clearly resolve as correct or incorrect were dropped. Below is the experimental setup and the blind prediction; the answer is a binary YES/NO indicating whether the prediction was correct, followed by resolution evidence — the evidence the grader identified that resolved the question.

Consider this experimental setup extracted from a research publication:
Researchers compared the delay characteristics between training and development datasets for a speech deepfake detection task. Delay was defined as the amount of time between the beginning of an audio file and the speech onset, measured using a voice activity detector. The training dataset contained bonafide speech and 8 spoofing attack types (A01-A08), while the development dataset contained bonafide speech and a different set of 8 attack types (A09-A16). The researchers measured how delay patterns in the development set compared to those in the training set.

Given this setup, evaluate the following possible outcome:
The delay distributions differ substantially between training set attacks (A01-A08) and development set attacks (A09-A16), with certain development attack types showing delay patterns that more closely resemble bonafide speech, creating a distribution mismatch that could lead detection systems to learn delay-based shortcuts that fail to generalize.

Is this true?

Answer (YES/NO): NO